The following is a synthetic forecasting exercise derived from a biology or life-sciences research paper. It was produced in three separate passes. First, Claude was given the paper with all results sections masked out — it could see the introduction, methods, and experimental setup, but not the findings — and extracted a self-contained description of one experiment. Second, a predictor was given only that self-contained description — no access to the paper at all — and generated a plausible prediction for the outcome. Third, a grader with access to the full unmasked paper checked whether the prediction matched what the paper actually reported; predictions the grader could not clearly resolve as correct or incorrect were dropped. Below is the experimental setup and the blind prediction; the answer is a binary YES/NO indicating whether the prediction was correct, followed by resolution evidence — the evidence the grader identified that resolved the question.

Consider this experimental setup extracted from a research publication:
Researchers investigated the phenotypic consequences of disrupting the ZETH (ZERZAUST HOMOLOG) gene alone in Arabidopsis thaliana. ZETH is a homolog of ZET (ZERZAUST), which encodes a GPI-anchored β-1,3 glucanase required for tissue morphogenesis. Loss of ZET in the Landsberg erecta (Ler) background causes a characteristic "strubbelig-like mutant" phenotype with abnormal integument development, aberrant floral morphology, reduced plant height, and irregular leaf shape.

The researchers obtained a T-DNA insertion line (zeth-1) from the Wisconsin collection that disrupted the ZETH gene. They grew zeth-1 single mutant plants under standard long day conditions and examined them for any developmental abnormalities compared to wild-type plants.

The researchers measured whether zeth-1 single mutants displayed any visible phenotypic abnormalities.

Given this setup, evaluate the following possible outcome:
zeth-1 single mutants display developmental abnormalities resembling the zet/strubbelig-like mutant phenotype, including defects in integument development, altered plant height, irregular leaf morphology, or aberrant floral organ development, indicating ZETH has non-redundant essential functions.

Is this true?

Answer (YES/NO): NO